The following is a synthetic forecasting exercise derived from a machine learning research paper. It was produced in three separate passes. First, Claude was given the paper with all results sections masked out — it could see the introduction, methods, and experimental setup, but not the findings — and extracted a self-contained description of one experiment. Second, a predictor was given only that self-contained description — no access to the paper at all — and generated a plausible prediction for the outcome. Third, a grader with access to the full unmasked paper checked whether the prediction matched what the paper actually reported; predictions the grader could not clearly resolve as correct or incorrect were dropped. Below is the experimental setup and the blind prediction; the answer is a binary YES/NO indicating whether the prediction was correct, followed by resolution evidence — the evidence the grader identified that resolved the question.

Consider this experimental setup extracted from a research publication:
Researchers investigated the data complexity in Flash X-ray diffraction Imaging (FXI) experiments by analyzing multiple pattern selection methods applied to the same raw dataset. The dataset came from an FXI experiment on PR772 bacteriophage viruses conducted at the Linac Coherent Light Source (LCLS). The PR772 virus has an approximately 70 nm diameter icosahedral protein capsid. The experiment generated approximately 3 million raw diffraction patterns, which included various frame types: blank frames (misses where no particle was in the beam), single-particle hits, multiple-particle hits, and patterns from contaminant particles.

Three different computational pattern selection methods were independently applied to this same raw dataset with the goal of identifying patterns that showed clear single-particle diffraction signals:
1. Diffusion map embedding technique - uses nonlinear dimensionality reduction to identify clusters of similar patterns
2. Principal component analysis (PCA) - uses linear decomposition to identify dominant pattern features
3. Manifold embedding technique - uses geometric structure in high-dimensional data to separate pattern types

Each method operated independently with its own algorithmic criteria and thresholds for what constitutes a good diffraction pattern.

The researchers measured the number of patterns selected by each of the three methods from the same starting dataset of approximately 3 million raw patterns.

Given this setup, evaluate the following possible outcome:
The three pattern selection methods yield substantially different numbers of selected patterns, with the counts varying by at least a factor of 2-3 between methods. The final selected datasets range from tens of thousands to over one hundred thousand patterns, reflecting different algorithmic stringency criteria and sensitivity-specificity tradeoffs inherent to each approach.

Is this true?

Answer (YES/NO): NO